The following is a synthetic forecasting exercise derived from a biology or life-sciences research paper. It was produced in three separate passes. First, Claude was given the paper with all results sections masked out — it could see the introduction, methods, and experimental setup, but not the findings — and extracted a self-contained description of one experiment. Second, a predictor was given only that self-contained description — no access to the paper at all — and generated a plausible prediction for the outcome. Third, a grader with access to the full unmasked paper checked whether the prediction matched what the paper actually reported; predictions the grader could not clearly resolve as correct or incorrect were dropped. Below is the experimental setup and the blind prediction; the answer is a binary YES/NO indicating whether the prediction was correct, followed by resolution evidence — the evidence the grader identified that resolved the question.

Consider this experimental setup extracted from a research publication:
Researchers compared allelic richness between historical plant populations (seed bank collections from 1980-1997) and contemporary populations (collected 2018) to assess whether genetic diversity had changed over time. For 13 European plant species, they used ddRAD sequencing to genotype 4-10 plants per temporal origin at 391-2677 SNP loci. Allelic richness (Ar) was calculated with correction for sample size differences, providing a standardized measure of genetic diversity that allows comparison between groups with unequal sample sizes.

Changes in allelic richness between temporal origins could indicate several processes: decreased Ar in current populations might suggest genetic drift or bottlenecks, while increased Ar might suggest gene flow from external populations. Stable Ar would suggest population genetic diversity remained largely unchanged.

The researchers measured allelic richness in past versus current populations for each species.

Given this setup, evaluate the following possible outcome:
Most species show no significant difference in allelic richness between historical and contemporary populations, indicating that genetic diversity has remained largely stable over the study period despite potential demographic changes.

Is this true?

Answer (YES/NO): YES